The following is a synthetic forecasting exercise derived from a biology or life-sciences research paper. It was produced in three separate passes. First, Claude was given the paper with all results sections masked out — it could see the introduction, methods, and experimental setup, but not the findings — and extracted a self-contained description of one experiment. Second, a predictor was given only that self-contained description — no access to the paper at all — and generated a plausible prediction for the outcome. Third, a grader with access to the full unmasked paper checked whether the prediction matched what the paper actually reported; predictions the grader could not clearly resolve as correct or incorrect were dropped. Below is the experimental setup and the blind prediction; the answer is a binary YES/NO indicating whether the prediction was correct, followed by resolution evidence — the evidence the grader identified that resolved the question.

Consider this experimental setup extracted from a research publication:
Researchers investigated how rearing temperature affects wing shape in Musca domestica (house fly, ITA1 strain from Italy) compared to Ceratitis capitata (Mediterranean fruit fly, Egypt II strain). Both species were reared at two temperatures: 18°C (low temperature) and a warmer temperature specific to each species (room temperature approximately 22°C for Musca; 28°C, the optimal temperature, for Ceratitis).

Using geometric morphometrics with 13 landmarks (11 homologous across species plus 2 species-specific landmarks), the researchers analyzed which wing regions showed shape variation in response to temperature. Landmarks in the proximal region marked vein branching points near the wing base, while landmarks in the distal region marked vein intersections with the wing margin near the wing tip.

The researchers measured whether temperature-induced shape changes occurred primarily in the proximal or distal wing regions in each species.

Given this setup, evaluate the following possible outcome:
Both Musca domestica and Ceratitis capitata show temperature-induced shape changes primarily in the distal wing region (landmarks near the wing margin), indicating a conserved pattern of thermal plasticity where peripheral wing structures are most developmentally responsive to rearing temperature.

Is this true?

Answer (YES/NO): NO